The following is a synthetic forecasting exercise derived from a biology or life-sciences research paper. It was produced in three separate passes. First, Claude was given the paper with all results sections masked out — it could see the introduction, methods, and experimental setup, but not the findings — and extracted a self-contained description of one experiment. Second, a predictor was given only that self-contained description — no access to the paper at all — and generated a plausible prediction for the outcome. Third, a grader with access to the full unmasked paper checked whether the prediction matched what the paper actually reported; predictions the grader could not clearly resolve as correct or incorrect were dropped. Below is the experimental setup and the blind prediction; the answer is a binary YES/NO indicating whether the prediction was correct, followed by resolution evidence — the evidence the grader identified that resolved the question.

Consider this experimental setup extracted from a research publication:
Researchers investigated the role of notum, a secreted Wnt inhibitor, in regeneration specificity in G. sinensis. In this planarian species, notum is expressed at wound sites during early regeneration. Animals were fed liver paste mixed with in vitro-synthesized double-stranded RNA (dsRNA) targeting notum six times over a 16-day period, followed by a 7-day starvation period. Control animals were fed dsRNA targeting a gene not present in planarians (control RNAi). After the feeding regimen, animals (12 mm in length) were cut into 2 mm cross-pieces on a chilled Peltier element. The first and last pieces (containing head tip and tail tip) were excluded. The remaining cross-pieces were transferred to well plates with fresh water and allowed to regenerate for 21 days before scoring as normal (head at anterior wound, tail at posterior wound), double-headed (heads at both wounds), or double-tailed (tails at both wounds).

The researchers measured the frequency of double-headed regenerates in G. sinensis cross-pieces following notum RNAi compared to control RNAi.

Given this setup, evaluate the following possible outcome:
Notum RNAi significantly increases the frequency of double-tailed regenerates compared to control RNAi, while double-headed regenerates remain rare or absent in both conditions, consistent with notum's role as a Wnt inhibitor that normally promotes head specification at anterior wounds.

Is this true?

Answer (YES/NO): NO